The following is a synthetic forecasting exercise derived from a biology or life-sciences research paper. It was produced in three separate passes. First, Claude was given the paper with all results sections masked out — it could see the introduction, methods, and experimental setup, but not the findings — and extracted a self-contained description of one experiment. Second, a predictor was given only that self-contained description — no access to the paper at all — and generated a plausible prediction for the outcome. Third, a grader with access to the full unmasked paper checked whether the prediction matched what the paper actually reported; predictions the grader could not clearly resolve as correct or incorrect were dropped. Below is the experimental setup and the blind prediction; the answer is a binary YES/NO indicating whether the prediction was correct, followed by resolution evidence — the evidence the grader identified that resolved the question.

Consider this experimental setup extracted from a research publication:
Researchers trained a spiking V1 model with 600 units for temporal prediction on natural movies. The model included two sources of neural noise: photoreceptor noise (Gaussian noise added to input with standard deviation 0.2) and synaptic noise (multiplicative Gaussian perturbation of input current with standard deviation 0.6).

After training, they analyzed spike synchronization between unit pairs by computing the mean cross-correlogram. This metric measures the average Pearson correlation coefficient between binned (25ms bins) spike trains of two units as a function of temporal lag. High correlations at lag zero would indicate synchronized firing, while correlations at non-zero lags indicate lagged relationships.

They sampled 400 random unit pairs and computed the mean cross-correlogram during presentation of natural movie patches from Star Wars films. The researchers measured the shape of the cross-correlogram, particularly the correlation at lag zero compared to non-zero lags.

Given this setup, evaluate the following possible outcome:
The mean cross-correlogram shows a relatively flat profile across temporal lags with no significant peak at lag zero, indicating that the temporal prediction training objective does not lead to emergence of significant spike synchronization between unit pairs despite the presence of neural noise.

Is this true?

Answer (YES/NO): NO